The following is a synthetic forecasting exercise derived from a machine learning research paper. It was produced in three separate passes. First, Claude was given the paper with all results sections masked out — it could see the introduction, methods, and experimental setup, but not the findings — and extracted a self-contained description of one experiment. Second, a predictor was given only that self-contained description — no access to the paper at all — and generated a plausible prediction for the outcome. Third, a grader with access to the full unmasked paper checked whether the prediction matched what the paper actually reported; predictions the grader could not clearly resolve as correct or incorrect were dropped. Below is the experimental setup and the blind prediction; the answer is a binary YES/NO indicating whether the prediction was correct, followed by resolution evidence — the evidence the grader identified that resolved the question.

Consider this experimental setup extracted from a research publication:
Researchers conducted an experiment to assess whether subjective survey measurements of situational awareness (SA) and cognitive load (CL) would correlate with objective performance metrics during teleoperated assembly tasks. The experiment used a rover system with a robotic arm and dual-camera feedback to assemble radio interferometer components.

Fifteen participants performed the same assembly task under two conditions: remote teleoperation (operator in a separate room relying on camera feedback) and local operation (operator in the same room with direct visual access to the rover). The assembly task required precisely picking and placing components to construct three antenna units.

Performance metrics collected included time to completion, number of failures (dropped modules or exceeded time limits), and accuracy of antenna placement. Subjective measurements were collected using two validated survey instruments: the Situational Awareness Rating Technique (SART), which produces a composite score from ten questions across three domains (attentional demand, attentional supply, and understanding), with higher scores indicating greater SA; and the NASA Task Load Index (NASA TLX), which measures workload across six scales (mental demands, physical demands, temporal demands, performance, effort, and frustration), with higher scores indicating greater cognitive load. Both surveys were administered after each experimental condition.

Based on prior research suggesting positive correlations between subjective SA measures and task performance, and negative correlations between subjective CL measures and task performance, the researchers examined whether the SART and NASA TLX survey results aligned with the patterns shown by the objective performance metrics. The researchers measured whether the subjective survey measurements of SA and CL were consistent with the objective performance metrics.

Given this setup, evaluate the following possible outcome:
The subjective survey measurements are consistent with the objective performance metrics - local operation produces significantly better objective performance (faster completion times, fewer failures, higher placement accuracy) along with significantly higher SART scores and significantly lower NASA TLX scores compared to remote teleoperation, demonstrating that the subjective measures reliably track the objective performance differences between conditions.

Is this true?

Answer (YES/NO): NO